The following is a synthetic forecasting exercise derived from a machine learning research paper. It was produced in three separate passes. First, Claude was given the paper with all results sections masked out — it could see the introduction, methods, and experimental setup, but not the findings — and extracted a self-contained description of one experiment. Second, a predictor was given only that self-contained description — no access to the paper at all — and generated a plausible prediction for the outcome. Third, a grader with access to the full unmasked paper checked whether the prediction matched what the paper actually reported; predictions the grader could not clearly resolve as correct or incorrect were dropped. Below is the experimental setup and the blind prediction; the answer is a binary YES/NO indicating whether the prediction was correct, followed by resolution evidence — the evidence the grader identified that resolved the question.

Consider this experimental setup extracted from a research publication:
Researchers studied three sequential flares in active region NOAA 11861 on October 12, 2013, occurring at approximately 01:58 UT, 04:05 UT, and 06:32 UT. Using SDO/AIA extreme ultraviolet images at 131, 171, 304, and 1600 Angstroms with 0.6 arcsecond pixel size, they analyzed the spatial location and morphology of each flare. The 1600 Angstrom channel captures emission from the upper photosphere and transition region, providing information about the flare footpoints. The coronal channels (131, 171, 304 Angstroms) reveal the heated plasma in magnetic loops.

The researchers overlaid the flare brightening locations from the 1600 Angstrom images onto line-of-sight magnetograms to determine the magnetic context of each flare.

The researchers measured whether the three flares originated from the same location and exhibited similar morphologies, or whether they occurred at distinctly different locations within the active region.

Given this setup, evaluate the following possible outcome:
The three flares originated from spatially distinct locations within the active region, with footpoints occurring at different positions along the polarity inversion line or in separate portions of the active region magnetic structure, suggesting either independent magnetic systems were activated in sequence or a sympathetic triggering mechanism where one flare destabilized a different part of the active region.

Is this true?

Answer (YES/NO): NO